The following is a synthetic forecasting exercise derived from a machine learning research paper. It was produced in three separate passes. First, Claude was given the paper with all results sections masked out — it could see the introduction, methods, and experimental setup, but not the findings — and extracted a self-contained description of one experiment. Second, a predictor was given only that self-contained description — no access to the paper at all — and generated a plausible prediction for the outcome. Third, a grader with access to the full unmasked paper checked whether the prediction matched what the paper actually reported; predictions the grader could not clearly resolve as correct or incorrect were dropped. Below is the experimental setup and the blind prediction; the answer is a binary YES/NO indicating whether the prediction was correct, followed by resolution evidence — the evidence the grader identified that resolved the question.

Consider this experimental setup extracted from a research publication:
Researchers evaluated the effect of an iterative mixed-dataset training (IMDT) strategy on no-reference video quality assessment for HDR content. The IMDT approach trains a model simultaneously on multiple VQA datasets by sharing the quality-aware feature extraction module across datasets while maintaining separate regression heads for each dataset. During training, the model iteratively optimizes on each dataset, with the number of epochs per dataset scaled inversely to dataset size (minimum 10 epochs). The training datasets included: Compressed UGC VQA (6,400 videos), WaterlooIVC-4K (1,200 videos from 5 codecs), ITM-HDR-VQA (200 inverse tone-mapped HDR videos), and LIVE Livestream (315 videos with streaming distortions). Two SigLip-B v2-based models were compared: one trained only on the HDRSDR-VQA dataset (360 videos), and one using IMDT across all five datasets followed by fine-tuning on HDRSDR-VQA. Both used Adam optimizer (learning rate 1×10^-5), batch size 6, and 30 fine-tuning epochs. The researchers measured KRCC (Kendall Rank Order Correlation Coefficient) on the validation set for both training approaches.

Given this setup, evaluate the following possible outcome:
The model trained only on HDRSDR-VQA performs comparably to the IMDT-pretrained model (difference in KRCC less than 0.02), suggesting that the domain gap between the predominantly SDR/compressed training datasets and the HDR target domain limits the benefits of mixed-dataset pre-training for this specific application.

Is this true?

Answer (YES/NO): NO